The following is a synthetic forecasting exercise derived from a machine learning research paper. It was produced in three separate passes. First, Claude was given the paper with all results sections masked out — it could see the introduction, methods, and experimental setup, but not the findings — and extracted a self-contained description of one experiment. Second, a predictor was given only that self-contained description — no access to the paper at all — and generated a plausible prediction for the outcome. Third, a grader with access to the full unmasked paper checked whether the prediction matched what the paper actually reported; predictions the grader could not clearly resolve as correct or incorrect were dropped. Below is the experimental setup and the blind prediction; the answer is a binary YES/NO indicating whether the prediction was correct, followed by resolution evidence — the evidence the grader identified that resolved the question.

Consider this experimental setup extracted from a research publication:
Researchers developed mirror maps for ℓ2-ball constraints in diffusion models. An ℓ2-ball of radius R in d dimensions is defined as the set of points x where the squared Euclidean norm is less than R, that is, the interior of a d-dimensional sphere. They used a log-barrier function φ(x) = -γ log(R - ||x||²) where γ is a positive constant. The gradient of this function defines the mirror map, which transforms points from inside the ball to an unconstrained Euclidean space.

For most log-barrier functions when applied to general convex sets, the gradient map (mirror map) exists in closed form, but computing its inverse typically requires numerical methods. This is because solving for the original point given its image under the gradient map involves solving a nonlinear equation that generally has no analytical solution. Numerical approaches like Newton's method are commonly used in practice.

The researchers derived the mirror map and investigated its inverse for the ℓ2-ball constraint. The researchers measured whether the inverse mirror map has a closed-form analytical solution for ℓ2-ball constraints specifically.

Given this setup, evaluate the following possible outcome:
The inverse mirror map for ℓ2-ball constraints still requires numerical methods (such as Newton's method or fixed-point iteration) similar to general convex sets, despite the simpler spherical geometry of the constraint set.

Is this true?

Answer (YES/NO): NO